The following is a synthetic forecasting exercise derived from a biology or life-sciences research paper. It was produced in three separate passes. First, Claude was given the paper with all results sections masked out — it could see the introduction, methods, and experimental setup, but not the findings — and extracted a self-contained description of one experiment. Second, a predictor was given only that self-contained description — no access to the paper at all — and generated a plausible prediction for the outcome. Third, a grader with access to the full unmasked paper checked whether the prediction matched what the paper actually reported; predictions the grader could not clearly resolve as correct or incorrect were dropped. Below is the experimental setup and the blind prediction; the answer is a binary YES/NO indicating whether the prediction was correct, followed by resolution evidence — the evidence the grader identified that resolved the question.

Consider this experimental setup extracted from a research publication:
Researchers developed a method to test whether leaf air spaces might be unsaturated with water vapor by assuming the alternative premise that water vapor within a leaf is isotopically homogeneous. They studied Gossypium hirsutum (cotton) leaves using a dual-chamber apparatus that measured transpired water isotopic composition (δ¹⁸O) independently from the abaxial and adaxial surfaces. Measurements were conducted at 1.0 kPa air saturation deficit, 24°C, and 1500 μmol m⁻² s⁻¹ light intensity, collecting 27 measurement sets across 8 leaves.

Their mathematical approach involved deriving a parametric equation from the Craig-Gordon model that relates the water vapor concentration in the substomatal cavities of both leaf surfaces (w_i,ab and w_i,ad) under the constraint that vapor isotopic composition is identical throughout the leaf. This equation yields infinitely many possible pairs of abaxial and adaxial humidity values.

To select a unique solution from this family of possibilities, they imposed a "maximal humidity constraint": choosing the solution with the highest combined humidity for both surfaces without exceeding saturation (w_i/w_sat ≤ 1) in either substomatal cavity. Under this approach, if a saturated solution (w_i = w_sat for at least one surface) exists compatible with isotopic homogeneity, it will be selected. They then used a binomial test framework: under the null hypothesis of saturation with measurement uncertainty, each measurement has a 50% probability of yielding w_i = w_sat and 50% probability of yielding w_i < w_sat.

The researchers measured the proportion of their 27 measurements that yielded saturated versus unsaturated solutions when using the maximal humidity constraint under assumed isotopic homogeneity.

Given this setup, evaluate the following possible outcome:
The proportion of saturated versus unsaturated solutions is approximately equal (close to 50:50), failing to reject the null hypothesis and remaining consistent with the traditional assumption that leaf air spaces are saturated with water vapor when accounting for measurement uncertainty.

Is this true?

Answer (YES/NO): NO